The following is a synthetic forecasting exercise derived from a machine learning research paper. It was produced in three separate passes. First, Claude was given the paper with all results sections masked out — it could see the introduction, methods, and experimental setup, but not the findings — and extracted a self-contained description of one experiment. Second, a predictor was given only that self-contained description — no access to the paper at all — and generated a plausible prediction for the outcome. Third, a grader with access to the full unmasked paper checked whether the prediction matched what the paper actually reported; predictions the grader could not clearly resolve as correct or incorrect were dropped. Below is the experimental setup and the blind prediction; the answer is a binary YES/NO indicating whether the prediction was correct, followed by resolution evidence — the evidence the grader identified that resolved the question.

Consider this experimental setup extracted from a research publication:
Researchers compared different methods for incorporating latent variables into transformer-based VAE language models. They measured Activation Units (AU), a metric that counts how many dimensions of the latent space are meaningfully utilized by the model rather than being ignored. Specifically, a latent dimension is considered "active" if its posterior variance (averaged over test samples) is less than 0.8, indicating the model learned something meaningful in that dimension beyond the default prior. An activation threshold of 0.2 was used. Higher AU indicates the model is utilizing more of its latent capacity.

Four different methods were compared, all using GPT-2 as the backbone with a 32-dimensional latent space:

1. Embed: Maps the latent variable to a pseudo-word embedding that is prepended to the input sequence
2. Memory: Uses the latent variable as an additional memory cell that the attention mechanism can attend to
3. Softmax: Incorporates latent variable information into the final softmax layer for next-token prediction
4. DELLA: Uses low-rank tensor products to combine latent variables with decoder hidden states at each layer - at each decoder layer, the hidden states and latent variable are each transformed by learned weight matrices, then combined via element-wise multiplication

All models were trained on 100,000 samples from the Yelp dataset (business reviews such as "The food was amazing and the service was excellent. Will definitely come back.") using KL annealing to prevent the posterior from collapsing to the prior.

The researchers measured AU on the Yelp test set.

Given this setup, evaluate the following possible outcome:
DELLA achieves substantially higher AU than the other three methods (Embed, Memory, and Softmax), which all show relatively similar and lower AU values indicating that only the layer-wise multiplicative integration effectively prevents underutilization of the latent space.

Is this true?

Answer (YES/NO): NO